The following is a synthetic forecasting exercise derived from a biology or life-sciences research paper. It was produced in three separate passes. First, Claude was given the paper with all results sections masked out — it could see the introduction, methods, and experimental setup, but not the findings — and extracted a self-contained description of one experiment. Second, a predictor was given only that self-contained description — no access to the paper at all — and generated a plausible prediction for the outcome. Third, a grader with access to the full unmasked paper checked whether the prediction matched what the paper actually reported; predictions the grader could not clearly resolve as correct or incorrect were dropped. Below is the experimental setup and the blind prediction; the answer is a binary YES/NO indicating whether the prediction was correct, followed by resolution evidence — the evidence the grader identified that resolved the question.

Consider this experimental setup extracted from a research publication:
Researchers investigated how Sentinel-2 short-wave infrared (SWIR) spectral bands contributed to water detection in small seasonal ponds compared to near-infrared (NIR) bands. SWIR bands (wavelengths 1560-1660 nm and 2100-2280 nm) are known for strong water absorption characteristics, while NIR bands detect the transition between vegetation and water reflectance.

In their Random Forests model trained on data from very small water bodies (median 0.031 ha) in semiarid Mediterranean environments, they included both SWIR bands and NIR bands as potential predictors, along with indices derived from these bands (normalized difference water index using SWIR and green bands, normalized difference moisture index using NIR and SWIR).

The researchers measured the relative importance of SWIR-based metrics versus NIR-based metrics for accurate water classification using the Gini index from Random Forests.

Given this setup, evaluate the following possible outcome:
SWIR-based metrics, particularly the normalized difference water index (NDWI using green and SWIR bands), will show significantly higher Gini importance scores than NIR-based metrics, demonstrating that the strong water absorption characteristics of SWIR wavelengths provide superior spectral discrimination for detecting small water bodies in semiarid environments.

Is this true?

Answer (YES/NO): NO